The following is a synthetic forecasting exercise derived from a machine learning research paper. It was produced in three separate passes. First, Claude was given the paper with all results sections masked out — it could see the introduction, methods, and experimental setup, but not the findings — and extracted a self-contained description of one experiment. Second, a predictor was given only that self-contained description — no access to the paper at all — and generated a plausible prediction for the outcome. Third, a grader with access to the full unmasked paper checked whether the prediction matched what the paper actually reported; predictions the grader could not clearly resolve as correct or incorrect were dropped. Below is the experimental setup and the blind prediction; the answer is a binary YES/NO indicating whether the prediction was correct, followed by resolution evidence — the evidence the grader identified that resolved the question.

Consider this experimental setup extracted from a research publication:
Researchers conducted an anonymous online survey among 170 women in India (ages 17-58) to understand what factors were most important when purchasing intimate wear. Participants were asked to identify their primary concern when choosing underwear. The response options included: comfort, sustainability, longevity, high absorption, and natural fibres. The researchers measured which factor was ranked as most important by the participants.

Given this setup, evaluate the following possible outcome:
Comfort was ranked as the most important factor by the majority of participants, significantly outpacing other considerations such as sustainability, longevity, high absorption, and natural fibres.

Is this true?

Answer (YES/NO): YES